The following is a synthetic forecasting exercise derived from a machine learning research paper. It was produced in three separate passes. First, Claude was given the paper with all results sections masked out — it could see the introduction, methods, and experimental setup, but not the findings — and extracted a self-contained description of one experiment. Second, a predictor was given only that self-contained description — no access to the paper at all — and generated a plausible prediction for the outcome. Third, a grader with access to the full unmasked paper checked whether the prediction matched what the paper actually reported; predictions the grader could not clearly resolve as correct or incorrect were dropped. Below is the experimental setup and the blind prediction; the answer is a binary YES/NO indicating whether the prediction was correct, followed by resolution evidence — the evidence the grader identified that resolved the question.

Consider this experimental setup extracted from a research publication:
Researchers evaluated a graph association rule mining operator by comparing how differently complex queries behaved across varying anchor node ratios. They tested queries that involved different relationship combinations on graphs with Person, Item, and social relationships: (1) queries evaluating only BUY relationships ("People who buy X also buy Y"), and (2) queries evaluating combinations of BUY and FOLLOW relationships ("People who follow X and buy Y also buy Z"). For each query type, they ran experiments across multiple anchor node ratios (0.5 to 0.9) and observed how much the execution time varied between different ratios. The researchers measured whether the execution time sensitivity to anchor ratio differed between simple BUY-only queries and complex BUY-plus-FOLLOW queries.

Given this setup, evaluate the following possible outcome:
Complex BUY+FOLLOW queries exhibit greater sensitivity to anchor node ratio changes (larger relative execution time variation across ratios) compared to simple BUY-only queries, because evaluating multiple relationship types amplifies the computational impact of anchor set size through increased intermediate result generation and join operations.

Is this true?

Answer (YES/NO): NO